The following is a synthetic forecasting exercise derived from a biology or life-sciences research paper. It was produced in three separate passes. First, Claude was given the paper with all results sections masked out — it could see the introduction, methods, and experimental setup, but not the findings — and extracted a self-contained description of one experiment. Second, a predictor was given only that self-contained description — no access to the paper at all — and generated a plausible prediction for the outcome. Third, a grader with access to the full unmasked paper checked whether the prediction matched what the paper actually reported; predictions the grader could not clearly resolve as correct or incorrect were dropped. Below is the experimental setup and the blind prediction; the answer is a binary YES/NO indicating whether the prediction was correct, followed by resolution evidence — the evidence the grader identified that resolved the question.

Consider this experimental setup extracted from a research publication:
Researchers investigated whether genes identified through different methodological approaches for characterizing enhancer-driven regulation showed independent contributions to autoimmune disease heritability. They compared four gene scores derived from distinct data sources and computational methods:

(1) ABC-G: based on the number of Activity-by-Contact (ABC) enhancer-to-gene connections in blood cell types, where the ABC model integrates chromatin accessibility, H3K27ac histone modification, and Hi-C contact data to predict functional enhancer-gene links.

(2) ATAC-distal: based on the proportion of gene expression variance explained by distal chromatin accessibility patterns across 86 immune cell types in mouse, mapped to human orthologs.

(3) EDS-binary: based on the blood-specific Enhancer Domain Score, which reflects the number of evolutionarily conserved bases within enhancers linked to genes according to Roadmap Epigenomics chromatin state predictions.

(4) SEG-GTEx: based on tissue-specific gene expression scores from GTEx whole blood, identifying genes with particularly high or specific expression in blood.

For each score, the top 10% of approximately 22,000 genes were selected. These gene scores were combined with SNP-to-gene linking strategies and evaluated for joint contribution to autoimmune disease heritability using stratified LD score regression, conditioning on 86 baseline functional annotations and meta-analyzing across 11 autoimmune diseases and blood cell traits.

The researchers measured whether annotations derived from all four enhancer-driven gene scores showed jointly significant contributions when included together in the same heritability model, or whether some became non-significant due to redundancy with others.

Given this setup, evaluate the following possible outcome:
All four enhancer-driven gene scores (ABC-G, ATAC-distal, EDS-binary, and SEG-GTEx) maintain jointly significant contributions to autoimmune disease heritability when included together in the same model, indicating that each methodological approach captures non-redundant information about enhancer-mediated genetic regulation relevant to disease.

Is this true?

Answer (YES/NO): YES